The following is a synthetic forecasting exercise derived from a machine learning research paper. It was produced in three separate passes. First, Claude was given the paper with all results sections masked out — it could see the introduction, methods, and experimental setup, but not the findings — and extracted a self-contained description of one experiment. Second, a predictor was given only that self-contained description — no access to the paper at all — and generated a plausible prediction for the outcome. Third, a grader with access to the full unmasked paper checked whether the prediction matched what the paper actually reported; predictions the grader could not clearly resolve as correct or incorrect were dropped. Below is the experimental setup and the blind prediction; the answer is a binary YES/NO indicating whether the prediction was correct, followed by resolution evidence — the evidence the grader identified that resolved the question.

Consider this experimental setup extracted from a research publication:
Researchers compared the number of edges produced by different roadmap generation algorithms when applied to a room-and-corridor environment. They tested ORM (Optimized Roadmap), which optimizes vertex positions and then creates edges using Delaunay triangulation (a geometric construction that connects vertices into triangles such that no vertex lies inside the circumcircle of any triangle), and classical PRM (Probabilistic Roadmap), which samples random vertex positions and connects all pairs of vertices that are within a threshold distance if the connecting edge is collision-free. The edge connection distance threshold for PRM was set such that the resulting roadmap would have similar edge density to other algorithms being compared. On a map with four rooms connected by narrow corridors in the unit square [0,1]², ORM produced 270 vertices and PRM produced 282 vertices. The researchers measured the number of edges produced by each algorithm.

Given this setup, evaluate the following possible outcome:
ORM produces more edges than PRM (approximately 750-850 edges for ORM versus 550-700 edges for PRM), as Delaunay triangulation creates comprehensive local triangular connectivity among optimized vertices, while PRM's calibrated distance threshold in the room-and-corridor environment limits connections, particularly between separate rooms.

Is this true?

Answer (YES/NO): NO